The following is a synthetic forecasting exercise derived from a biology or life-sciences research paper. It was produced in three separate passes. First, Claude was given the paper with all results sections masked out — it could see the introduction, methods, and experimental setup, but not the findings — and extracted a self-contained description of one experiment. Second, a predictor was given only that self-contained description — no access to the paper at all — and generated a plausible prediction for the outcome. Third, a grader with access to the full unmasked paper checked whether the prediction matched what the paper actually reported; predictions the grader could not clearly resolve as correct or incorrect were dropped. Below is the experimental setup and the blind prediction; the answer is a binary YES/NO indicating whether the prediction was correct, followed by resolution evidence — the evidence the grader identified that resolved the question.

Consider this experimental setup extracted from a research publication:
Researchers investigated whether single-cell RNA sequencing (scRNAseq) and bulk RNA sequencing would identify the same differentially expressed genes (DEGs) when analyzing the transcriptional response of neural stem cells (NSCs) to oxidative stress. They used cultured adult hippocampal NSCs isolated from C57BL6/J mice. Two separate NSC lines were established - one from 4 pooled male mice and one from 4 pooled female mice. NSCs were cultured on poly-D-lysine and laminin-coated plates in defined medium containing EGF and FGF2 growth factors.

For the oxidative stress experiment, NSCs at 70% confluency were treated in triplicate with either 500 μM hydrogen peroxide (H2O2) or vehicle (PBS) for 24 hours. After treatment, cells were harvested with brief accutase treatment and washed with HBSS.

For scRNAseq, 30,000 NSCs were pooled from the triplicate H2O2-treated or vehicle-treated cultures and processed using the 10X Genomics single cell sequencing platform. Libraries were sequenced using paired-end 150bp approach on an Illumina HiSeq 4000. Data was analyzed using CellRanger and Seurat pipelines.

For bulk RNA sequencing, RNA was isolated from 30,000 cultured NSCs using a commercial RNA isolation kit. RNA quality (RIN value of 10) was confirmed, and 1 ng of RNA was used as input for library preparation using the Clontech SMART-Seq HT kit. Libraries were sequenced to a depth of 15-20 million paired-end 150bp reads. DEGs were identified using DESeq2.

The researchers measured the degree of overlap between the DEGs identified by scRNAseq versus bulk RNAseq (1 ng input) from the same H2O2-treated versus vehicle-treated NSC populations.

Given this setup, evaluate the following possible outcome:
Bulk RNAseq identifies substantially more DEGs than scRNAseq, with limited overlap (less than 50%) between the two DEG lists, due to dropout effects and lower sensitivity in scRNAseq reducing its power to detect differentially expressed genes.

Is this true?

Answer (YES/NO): YES